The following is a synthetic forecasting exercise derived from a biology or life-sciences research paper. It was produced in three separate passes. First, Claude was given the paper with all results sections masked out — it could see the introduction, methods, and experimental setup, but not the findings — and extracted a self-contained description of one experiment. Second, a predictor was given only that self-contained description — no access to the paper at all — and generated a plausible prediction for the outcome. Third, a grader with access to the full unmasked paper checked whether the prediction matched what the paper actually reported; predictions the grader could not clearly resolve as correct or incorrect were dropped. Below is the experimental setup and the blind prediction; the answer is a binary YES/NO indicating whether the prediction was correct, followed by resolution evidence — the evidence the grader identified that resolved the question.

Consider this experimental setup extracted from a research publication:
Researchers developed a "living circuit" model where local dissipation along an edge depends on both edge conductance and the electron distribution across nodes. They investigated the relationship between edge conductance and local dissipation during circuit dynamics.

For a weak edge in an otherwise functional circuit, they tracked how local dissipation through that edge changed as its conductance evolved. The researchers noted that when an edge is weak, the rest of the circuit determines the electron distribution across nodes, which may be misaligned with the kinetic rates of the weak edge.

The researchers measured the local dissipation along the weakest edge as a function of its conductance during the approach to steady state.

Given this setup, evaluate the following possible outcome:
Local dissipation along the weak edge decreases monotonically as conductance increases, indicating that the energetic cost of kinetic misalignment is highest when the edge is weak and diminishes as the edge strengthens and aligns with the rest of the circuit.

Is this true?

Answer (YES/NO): NO